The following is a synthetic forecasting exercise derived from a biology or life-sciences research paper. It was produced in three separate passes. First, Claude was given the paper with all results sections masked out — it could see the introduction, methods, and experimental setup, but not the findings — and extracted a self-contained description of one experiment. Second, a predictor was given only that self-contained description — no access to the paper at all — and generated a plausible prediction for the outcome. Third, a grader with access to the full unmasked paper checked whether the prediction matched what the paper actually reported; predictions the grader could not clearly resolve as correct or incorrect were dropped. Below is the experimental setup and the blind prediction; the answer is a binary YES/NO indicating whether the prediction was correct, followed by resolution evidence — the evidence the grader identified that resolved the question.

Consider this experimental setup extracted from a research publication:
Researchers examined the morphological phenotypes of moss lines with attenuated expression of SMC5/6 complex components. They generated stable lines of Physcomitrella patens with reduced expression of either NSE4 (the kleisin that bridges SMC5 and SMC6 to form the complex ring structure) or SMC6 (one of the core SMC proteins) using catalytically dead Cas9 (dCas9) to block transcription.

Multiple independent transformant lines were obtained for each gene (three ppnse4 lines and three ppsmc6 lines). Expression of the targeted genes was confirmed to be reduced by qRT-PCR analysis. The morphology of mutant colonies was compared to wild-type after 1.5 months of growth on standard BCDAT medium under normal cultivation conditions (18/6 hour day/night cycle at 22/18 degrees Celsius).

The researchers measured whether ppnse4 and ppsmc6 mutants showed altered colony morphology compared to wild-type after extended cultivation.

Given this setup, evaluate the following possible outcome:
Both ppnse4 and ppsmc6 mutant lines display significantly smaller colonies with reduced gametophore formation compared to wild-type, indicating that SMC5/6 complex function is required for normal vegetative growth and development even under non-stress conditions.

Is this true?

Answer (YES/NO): NO